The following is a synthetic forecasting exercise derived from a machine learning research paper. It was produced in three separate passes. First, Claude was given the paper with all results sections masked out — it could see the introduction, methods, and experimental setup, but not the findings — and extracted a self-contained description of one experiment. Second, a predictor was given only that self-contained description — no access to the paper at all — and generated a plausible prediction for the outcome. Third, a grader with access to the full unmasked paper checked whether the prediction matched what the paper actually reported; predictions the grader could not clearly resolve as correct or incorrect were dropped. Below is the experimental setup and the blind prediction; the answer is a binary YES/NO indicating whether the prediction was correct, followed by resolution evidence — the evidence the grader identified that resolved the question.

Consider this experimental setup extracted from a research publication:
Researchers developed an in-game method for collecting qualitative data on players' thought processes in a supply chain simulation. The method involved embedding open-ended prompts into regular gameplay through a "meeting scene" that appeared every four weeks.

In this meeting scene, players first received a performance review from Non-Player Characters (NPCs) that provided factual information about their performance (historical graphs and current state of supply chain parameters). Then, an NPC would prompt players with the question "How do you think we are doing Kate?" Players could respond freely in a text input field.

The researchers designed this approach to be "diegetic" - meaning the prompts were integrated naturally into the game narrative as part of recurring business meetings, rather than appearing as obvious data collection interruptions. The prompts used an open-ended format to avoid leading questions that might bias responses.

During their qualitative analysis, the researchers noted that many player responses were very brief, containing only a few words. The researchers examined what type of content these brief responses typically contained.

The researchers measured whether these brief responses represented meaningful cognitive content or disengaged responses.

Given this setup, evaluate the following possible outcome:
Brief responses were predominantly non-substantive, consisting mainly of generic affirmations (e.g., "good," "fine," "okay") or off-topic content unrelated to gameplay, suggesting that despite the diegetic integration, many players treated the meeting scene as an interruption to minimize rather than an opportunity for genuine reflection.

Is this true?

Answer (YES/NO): NO